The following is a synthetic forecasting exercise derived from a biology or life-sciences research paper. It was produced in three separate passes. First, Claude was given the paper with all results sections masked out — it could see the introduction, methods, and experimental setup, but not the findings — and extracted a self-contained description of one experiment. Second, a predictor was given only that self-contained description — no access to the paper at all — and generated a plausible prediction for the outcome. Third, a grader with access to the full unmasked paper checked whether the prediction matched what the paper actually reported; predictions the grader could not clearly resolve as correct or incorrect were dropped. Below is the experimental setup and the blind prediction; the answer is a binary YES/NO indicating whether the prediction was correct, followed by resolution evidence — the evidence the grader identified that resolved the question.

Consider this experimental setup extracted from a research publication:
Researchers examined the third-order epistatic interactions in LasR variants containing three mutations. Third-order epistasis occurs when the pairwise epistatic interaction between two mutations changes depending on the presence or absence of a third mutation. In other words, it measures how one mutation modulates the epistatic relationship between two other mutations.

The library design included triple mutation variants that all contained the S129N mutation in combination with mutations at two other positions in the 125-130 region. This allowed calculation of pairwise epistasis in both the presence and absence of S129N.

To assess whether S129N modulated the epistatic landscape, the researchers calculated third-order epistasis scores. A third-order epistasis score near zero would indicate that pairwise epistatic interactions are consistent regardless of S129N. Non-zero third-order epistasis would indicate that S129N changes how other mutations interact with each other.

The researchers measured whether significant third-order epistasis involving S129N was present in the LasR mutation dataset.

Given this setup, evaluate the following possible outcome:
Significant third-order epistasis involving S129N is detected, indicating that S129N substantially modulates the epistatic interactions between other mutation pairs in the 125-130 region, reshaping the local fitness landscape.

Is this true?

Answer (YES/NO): NO